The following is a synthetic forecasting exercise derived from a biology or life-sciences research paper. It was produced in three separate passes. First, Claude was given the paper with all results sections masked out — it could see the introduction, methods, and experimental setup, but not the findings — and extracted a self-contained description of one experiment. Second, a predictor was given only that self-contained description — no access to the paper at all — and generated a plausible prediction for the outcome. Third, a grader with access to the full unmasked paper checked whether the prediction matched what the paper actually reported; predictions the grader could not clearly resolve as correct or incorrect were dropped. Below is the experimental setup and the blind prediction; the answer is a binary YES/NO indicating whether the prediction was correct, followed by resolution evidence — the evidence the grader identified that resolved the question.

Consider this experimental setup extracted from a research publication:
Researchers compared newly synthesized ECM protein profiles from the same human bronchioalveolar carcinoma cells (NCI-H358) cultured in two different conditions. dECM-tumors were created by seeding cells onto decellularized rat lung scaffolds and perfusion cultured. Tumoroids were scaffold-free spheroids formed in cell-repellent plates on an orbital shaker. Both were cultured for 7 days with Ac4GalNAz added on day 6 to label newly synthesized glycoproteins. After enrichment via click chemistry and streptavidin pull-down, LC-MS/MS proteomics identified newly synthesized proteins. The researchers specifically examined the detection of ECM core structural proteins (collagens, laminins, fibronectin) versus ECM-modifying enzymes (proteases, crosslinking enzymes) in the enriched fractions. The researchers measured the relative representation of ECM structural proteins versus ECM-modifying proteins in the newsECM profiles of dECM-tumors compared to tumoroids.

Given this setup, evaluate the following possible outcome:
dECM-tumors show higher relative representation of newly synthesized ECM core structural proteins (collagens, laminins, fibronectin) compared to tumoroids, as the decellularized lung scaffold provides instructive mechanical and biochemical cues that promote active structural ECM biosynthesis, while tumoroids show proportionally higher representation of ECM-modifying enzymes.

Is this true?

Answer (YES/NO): NO